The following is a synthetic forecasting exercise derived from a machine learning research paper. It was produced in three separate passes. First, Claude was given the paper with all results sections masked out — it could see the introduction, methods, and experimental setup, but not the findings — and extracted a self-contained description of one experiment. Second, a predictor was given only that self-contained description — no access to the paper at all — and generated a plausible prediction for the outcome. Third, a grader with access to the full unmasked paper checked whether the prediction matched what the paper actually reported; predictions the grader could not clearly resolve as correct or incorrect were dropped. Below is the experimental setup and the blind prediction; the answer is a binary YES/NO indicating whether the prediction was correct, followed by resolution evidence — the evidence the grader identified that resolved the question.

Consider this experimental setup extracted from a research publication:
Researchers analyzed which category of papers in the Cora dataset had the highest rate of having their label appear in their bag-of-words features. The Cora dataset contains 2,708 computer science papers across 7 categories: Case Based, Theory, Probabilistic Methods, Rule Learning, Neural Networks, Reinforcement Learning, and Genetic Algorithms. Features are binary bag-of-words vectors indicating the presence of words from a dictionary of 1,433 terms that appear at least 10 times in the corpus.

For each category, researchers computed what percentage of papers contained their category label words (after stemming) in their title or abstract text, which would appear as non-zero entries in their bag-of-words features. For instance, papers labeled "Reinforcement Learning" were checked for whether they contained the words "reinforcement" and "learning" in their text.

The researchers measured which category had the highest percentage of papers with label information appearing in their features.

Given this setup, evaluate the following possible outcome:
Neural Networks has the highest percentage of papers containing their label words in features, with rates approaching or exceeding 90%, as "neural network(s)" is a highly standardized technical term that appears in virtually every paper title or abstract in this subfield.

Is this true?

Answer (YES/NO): NO